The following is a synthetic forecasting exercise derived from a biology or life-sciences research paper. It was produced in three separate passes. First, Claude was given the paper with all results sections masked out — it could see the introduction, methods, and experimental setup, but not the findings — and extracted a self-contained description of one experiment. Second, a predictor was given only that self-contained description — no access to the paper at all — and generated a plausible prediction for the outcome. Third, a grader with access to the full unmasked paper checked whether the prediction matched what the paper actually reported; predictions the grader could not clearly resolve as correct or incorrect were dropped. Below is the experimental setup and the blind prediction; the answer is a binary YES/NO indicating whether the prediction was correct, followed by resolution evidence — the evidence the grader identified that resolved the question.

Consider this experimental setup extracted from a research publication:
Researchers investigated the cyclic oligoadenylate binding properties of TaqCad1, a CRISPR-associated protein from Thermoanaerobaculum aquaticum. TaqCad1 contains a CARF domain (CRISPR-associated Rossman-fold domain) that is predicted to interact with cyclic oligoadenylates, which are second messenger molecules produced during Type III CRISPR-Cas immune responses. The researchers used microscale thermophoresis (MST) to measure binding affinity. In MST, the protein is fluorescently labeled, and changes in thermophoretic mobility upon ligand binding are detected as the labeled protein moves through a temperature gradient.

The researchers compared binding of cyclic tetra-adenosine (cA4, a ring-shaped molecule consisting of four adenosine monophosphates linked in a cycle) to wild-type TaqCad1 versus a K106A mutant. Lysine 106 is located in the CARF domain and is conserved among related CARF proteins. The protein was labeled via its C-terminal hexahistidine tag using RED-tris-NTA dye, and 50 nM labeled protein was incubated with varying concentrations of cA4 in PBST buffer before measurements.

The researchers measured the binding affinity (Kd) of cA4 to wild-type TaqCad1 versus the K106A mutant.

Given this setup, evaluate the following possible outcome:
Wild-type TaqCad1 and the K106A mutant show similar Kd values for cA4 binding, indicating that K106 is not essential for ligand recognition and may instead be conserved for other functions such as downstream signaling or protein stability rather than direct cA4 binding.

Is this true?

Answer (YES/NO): NO